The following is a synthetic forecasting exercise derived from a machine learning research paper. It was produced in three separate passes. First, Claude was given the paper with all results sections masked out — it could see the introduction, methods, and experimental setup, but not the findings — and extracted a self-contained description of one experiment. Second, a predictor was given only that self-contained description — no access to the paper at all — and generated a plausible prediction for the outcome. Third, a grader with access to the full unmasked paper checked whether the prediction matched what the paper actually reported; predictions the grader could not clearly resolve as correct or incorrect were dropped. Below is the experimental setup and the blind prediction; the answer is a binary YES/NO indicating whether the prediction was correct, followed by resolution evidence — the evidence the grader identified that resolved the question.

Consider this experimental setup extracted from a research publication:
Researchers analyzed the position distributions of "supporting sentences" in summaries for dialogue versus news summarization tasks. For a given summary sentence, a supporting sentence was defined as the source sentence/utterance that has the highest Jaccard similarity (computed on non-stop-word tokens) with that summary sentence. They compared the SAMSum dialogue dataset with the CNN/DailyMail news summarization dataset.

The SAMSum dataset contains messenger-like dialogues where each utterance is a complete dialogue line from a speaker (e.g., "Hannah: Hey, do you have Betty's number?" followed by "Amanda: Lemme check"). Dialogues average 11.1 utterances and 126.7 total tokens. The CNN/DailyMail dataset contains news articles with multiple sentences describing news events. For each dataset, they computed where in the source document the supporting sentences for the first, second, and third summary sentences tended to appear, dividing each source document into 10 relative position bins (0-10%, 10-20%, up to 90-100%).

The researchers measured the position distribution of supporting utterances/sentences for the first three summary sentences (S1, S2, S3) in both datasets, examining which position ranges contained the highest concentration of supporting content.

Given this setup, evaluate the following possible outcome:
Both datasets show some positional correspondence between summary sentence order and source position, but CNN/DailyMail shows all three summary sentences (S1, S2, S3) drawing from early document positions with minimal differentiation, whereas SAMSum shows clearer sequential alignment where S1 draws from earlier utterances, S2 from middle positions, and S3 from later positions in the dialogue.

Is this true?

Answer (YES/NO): YES